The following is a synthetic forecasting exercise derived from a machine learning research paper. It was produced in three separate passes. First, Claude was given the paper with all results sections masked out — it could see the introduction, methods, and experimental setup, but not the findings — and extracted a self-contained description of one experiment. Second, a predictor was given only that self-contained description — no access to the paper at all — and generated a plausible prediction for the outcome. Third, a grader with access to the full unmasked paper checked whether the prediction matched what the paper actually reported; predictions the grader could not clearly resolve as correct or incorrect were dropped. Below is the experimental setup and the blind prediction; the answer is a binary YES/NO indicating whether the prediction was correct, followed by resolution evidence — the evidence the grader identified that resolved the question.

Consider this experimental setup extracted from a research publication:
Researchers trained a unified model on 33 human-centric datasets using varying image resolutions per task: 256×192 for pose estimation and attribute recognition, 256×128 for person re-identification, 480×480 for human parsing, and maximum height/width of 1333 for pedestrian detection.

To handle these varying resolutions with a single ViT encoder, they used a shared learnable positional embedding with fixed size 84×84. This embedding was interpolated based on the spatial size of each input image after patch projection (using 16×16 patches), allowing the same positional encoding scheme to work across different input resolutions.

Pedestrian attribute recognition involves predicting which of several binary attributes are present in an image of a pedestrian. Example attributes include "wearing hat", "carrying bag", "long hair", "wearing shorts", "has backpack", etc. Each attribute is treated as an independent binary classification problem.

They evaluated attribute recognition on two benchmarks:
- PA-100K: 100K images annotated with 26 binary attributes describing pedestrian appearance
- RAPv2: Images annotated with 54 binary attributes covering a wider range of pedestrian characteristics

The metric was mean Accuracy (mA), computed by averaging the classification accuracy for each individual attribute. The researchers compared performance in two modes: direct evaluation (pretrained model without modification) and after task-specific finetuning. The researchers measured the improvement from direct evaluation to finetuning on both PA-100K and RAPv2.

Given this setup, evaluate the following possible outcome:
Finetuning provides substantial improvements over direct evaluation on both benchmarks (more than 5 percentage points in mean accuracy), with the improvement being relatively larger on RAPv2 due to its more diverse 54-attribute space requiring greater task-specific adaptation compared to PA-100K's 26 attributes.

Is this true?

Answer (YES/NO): NO